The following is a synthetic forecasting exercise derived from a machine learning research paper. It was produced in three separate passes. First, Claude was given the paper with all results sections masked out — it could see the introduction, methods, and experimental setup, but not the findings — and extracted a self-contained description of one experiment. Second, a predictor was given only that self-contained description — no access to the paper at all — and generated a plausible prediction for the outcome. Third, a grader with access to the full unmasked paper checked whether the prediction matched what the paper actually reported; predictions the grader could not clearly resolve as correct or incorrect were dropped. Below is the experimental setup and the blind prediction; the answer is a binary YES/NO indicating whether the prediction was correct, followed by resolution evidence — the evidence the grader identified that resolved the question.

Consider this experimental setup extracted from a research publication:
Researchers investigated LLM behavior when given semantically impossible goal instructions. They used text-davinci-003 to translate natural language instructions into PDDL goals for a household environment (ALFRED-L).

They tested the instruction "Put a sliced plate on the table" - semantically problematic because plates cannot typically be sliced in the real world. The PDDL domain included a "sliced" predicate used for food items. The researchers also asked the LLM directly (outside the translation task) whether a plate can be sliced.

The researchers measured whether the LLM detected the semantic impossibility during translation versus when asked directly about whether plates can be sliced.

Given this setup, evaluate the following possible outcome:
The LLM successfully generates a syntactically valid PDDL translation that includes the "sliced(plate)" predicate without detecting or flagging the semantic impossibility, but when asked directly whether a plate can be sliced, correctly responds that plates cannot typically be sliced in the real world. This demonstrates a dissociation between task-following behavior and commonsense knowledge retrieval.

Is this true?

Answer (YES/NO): YES